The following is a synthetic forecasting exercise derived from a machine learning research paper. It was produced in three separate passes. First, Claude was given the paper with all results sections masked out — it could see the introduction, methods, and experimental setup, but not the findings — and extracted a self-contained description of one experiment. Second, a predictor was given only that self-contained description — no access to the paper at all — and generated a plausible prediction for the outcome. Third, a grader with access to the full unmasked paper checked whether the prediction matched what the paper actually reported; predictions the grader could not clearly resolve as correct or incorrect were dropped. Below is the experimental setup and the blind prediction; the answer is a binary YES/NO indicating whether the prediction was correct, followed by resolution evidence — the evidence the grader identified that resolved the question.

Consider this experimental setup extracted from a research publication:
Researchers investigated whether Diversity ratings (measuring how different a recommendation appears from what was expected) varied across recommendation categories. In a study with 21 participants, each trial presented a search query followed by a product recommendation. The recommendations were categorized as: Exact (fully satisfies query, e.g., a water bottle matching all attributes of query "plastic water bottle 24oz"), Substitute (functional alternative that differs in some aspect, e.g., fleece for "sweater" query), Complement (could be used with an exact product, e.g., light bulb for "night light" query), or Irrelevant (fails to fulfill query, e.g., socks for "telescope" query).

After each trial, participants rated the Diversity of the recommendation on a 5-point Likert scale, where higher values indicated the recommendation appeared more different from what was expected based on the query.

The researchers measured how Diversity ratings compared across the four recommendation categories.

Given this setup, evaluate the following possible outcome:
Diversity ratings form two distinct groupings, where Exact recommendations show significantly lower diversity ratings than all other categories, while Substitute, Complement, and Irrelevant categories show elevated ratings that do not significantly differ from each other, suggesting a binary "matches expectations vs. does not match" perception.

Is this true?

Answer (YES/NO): NO